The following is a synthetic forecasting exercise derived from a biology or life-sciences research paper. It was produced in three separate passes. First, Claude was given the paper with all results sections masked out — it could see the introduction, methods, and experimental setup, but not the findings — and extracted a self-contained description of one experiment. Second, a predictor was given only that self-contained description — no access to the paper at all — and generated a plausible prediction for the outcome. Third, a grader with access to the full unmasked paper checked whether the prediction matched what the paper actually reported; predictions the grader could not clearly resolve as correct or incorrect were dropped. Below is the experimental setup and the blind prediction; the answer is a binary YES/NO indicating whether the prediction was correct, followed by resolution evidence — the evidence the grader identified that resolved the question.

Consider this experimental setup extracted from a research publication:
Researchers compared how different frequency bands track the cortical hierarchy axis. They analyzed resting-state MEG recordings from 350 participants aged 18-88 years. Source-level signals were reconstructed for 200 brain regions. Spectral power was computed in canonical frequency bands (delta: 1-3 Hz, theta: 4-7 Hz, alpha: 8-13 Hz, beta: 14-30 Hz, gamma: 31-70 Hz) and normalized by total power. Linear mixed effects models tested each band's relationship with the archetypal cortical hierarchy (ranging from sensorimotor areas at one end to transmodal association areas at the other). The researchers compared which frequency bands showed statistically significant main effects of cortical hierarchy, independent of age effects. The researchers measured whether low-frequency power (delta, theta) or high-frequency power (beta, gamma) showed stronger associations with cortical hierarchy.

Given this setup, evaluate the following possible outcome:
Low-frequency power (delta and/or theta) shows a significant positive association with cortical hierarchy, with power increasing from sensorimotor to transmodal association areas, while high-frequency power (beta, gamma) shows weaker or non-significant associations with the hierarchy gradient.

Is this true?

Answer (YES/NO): YES